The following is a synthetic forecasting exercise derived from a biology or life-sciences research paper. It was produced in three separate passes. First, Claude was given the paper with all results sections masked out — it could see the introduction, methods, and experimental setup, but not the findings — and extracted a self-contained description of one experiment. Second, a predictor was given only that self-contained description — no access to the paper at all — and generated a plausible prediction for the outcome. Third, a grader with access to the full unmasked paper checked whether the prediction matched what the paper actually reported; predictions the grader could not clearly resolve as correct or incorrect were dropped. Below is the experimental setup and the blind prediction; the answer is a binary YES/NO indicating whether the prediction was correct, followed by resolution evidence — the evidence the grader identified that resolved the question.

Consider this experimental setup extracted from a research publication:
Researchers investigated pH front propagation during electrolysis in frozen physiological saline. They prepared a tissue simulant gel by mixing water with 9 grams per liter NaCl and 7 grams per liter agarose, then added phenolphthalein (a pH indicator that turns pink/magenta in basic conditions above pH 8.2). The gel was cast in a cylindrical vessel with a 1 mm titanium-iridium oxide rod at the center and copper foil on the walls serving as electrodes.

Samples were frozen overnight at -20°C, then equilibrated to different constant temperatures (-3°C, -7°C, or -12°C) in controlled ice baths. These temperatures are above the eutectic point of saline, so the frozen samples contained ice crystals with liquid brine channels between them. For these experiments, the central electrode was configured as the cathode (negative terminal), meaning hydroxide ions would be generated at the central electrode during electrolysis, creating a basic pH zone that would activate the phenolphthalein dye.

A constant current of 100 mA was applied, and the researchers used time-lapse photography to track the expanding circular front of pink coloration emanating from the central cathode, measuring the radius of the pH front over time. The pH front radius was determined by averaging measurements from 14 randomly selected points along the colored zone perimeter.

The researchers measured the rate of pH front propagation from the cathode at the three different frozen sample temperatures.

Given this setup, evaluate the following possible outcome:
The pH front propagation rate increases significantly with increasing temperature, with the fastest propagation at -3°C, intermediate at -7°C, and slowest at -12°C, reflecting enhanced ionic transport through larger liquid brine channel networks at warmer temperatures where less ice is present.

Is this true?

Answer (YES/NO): NO